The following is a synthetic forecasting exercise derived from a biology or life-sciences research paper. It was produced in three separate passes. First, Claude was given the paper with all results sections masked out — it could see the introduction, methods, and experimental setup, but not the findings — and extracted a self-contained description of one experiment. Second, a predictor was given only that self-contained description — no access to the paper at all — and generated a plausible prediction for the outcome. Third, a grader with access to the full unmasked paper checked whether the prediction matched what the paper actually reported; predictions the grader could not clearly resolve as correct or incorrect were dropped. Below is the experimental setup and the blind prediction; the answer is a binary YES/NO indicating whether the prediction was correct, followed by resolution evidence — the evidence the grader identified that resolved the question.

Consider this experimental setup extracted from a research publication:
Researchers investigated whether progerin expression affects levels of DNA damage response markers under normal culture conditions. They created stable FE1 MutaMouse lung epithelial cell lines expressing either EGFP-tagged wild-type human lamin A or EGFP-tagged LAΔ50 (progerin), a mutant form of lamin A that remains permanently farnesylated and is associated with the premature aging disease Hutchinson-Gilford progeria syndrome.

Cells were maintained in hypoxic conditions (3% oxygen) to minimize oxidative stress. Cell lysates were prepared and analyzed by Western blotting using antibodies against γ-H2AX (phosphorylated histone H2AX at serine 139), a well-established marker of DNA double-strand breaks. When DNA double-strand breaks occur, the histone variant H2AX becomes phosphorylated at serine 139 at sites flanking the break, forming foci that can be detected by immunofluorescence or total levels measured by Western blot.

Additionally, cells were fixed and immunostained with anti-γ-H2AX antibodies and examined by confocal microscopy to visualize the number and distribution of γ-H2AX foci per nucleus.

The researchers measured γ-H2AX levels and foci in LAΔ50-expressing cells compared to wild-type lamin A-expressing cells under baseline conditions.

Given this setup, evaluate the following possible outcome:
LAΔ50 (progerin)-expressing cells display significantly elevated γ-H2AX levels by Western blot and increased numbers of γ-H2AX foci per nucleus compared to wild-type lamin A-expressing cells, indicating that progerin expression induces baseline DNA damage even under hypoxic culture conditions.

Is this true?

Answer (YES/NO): NO